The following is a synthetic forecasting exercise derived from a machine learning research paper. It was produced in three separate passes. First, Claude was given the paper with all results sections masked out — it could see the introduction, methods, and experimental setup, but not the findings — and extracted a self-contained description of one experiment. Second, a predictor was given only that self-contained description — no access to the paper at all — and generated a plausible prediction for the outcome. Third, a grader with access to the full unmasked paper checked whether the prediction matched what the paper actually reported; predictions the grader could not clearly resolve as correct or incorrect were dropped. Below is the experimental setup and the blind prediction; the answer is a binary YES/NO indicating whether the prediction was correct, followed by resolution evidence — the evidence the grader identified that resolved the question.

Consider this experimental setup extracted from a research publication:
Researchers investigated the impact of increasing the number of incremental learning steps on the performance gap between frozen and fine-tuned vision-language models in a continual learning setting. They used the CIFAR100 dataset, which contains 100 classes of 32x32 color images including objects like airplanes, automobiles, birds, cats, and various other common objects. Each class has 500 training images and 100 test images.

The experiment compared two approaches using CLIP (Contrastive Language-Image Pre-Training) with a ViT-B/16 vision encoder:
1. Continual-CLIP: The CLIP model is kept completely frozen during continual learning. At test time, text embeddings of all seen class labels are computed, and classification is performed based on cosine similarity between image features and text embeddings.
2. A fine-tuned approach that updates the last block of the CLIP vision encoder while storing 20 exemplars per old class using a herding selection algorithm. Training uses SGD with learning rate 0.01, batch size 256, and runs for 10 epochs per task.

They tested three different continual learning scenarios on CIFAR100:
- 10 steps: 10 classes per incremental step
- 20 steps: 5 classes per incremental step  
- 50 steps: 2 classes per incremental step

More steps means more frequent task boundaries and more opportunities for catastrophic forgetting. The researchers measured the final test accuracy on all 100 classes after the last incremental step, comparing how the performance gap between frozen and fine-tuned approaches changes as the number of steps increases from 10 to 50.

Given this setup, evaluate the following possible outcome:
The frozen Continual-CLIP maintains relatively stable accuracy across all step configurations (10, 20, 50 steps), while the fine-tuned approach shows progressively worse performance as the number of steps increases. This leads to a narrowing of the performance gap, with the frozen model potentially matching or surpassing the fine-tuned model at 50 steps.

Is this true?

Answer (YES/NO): NO